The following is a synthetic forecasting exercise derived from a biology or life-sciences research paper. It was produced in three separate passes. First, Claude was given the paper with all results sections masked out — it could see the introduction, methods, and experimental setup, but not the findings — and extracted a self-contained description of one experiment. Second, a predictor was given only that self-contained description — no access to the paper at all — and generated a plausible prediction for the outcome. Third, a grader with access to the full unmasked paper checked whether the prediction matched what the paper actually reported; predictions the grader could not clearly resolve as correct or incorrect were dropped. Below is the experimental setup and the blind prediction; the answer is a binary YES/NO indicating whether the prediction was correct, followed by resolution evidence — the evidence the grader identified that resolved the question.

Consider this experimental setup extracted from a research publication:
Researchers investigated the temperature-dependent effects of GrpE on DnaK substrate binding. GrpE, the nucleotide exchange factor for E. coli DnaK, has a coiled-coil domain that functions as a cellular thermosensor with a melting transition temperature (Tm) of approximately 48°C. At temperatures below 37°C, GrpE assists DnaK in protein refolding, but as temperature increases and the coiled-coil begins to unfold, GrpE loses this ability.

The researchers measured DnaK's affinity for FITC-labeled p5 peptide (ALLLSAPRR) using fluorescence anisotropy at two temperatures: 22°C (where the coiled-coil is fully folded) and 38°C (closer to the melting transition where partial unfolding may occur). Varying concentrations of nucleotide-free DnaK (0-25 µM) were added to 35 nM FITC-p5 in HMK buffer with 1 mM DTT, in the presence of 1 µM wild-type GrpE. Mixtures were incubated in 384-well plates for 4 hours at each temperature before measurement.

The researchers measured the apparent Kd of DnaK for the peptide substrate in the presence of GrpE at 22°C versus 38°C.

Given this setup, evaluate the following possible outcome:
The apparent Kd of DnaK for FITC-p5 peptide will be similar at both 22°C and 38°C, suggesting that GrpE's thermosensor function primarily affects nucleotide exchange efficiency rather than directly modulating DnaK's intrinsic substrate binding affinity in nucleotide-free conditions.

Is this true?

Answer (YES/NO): NO